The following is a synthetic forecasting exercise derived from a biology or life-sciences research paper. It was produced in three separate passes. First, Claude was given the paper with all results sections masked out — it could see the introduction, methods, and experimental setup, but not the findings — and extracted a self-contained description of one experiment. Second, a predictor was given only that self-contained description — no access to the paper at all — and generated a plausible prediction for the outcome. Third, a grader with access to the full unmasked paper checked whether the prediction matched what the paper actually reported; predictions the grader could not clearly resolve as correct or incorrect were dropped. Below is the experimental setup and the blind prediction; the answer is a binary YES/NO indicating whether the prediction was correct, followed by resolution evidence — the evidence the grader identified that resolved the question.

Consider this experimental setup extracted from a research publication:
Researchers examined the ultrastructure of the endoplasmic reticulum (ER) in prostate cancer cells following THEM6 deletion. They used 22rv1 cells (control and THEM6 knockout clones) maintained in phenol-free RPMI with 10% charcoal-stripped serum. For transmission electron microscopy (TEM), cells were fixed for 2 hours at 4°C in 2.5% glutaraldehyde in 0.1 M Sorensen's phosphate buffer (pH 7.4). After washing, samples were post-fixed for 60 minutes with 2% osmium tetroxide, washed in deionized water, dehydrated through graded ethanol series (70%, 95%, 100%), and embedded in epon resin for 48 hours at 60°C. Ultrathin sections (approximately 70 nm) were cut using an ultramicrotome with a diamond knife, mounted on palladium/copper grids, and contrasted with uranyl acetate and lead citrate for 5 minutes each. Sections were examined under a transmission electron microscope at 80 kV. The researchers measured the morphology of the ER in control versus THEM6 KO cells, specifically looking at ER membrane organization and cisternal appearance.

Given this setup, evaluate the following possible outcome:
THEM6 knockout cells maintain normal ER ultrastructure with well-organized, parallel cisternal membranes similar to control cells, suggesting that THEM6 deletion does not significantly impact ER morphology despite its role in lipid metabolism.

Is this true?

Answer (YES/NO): NO